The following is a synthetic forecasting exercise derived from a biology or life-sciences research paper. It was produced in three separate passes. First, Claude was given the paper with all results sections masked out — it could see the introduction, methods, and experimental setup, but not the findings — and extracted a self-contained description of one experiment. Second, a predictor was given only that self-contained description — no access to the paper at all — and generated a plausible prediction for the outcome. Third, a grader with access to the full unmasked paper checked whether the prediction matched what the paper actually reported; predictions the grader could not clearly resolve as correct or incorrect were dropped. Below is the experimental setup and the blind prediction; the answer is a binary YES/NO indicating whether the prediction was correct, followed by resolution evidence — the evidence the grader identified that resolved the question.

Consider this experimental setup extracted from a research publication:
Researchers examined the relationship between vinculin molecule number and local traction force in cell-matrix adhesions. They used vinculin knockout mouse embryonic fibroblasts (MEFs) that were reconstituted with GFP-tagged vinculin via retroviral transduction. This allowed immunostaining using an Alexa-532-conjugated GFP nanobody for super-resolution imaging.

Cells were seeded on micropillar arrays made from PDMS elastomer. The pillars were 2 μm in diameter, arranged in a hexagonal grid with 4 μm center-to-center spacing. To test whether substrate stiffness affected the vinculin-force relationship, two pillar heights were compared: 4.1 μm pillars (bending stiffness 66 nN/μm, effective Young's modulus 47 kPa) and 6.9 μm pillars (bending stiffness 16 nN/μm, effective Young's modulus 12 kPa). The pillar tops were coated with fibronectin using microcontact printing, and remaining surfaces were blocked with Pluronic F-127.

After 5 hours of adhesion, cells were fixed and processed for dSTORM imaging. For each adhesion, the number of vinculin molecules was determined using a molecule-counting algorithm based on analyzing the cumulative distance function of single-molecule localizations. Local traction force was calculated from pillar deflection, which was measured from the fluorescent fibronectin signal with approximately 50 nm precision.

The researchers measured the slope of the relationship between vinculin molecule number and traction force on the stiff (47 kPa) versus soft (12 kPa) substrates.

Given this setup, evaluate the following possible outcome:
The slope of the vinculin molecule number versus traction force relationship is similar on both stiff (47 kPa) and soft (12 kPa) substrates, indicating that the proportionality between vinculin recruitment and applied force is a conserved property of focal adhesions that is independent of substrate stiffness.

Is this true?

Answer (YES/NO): NO